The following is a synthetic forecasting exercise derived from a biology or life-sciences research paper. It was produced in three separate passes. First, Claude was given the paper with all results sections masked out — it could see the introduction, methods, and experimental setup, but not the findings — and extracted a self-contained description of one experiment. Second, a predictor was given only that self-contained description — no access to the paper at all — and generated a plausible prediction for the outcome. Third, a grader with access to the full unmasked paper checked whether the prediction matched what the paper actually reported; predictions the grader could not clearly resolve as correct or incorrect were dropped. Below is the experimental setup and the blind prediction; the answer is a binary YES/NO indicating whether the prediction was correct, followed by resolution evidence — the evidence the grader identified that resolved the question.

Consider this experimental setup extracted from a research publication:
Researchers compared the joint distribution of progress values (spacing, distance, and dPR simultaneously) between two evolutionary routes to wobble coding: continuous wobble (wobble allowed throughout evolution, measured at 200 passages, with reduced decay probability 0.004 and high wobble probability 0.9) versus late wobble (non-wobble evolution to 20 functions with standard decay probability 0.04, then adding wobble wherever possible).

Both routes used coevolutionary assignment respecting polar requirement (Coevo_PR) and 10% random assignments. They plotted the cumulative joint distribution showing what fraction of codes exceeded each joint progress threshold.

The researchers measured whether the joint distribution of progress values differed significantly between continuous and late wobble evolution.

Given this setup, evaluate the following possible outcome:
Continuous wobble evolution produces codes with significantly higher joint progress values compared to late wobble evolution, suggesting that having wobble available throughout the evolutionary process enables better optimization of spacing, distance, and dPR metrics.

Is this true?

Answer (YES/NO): NO